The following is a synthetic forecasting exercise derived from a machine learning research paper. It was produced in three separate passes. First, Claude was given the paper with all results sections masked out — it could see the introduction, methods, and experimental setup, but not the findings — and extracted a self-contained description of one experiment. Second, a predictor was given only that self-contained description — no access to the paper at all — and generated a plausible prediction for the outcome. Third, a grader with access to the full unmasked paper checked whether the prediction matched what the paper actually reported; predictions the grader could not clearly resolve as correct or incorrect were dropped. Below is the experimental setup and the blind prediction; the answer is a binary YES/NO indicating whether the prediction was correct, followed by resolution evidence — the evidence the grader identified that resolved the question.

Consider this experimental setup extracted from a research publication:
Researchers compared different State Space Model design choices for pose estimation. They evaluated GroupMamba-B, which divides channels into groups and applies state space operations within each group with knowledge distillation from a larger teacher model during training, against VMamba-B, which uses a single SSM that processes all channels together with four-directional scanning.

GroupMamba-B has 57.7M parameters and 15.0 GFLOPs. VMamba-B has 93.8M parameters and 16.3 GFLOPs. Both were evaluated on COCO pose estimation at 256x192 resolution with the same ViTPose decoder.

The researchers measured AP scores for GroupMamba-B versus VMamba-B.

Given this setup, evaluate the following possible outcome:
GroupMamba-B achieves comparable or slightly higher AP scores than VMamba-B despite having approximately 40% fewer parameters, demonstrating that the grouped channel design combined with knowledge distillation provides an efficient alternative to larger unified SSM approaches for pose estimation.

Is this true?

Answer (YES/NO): NO